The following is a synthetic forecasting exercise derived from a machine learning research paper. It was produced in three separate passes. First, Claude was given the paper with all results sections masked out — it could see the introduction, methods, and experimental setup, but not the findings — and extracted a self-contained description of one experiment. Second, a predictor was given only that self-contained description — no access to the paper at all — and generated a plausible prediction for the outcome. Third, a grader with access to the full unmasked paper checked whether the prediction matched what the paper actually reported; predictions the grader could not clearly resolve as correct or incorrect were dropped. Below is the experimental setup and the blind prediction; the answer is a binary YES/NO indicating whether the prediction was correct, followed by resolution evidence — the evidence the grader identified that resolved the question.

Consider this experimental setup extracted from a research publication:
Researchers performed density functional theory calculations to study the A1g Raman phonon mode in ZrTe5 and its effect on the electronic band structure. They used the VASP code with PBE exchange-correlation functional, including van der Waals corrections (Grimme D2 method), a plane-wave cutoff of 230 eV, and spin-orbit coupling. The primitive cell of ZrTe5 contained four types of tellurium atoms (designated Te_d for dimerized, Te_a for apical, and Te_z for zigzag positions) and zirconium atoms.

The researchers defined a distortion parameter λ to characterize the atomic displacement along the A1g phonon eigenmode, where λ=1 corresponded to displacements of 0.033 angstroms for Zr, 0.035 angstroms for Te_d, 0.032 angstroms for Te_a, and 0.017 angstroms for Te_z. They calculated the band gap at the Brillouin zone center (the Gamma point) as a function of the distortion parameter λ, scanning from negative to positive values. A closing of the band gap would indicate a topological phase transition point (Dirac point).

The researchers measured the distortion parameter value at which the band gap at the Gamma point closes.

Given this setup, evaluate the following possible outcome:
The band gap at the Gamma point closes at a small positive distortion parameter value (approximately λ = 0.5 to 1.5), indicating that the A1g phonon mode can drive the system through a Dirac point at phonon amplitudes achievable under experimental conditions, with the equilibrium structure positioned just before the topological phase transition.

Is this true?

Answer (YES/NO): NO